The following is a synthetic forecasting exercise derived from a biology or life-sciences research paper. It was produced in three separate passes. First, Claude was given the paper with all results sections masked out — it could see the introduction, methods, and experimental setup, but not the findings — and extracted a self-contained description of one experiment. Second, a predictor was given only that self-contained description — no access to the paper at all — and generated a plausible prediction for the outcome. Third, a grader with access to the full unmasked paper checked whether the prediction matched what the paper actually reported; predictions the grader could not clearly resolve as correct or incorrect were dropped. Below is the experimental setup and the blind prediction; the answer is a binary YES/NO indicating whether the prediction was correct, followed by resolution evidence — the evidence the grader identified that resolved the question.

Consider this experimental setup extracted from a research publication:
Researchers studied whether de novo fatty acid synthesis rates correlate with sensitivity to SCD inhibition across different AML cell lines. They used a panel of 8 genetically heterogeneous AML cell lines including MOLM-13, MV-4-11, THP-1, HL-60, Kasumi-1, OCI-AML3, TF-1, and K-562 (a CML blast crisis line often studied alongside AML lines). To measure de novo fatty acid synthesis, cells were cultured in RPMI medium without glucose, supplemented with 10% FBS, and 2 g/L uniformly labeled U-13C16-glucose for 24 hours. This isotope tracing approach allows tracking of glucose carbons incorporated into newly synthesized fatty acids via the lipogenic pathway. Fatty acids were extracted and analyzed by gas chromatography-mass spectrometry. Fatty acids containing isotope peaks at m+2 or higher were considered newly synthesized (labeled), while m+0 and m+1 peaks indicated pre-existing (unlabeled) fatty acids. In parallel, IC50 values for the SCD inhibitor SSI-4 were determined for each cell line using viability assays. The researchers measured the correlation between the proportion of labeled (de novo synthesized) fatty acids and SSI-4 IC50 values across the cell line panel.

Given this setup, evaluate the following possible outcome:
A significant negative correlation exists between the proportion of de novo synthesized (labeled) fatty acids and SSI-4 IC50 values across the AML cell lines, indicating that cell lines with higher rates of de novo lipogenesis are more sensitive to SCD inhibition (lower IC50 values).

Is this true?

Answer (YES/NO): YES